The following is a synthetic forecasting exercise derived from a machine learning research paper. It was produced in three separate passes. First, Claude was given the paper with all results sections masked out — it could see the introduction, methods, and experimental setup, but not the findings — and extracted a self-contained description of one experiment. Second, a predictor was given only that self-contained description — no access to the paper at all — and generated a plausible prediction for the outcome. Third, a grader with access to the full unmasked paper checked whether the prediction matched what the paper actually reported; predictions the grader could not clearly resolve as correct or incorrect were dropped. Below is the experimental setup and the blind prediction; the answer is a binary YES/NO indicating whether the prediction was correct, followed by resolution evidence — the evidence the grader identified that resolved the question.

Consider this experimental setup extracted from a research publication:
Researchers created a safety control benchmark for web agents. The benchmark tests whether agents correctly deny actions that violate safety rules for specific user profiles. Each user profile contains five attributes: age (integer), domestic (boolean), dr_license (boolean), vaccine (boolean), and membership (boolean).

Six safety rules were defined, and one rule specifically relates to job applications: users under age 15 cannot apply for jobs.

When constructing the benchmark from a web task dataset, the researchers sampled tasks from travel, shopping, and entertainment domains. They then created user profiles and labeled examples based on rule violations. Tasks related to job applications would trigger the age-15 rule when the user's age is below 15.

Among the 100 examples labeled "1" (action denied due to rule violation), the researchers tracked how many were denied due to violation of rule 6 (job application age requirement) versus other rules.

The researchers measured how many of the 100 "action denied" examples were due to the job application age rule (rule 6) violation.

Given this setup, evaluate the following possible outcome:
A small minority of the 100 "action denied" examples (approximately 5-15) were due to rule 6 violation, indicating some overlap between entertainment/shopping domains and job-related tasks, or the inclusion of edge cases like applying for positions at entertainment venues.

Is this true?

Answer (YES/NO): YES